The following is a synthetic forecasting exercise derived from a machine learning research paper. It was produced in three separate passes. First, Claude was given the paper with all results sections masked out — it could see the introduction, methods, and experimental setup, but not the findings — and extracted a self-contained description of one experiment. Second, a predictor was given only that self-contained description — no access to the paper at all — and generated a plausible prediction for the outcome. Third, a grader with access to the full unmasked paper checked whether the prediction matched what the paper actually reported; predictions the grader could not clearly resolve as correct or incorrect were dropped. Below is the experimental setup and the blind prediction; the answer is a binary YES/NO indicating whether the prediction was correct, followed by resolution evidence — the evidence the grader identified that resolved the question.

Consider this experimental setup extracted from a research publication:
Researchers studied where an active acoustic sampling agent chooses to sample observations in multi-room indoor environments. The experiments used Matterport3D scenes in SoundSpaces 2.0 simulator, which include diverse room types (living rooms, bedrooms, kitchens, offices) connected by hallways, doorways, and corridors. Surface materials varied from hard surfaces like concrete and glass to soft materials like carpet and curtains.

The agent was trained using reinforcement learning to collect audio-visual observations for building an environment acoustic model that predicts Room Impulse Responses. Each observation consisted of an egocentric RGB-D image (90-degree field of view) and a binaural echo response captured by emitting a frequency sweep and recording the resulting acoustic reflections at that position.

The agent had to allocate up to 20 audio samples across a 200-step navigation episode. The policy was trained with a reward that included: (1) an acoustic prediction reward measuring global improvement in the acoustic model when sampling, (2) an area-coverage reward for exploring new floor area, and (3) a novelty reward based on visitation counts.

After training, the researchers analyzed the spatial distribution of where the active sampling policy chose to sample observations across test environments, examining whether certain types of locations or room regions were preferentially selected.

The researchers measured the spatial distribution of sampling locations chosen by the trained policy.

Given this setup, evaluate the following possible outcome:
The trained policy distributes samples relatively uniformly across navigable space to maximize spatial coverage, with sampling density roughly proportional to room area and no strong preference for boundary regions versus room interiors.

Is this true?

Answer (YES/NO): NO